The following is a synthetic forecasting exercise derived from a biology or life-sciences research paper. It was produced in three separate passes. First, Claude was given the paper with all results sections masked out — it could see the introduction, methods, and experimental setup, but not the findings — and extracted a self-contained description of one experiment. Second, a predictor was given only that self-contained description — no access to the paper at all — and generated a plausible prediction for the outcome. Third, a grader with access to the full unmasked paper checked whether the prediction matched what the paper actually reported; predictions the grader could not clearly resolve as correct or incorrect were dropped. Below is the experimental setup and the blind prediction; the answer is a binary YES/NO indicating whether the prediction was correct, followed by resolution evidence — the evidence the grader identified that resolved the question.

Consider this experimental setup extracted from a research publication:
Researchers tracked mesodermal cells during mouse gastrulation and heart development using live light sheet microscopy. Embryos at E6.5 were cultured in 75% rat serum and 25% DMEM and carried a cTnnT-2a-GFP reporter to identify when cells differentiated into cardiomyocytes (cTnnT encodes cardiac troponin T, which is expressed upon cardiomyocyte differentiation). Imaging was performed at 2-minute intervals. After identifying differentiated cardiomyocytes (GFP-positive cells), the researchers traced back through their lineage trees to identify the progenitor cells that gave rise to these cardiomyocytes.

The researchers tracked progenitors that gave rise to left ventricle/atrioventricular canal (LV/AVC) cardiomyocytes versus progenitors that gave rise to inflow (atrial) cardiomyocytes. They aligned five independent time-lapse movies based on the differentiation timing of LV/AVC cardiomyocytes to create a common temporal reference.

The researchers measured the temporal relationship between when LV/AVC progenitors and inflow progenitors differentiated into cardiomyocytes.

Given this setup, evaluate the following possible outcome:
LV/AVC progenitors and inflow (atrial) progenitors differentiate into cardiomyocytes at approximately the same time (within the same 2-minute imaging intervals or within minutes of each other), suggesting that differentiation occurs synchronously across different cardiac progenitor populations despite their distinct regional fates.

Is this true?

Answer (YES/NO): NO